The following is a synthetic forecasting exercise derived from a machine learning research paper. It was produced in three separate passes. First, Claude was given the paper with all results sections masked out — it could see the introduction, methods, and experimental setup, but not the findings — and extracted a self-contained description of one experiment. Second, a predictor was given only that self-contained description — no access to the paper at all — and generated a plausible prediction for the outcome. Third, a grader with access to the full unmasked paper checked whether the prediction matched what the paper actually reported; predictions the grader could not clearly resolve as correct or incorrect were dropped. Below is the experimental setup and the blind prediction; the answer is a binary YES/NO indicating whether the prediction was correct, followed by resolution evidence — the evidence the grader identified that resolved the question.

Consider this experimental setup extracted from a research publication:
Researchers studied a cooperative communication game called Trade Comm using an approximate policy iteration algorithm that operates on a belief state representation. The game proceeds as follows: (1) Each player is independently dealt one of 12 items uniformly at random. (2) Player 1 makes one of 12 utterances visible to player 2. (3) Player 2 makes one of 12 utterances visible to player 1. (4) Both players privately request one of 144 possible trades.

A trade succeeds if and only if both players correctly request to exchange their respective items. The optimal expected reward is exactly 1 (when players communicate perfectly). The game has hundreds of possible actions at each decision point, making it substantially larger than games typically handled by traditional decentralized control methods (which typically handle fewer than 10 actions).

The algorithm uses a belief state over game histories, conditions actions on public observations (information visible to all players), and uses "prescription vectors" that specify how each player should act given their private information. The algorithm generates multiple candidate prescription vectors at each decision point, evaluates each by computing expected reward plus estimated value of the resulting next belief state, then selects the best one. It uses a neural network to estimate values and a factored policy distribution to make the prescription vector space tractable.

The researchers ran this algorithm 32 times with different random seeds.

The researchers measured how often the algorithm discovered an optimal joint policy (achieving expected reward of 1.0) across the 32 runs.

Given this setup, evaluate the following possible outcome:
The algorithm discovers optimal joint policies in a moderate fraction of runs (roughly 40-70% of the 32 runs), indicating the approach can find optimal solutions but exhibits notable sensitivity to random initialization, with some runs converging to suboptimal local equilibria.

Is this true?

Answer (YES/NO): NO